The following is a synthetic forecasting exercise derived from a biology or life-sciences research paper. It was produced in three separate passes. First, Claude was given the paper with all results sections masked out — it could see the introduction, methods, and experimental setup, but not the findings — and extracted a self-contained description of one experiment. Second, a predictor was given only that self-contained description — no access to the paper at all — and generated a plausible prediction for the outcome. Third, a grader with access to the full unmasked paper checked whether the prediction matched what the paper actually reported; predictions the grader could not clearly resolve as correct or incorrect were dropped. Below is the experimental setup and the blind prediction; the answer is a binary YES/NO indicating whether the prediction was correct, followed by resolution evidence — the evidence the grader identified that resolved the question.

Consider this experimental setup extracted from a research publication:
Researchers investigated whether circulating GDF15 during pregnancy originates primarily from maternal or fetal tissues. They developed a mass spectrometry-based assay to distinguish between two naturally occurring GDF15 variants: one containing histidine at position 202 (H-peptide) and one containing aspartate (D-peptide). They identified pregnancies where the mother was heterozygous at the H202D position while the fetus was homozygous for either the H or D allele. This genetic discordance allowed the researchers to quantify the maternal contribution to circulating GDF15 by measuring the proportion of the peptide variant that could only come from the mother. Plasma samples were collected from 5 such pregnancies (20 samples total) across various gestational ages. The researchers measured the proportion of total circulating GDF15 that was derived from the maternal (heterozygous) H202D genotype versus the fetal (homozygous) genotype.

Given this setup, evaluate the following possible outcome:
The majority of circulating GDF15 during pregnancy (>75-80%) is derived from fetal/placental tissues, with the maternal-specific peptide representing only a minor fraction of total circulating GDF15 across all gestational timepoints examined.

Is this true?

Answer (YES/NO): YES